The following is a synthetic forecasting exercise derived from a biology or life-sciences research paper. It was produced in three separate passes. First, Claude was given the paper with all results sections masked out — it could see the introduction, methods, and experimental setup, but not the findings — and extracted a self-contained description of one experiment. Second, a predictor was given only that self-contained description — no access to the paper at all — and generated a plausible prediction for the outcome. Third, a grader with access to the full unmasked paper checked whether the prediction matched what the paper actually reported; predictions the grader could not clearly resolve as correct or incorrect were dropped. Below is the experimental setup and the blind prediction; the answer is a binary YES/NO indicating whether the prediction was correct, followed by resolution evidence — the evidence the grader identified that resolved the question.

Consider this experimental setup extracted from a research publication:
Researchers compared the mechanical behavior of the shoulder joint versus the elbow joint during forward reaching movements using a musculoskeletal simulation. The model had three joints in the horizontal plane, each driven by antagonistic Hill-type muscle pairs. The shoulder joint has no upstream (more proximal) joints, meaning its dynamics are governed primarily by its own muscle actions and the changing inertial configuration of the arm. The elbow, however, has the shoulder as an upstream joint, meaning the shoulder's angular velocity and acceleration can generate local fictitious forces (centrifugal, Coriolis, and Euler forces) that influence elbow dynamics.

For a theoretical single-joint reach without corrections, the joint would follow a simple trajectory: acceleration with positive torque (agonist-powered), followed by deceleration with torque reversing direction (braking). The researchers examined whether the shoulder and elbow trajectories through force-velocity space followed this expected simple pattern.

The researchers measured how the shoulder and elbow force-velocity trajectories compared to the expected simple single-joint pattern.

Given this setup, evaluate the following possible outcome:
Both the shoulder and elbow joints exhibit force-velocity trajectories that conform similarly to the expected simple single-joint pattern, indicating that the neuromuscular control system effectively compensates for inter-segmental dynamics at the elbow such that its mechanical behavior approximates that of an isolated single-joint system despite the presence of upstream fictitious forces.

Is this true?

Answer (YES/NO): NO